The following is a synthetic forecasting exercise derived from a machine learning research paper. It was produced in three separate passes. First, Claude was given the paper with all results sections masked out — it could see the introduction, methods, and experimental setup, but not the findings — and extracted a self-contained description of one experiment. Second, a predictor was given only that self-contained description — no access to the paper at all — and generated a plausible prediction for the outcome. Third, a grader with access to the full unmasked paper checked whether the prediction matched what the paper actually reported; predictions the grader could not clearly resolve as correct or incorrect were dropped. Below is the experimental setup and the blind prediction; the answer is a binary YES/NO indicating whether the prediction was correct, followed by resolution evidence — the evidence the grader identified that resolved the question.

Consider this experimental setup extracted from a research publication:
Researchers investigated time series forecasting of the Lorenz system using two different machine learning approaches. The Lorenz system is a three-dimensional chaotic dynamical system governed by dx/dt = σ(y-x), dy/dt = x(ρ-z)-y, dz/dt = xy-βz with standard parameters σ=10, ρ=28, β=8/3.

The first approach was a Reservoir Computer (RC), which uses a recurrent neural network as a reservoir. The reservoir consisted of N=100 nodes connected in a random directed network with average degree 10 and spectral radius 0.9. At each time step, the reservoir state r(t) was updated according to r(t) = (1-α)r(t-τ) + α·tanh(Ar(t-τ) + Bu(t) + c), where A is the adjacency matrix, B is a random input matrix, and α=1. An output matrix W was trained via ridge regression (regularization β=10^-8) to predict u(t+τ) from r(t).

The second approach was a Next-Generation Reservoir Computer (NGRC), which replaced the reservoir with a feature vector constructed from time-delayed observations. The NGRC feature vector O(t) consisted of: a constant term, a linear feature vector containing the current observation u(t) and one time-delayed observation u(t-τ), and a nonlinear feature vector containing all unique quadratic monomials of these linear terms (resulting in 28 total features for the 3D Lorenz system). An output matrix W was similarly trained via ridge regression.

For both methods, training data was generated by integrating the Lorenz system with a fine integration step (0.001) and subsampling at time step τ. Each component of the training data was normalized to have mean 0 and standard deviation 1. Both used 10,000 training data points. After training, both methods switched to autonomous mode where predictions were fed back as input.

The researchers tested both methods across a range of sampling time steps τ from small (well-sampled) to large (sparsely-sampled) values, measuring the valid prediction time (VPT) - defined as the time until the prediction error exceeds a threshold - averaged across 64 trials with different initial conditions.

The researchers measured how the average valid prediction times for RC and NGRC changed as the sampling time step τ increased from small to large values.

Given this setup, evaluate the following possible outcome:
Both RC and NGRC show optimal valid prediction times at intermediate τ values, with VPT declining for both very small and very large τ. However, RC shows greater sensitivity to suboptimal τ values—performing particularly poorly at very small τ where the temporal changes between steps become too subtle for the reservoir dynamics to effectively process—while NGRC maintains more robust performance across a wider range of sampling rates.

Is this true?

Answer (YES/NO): NO